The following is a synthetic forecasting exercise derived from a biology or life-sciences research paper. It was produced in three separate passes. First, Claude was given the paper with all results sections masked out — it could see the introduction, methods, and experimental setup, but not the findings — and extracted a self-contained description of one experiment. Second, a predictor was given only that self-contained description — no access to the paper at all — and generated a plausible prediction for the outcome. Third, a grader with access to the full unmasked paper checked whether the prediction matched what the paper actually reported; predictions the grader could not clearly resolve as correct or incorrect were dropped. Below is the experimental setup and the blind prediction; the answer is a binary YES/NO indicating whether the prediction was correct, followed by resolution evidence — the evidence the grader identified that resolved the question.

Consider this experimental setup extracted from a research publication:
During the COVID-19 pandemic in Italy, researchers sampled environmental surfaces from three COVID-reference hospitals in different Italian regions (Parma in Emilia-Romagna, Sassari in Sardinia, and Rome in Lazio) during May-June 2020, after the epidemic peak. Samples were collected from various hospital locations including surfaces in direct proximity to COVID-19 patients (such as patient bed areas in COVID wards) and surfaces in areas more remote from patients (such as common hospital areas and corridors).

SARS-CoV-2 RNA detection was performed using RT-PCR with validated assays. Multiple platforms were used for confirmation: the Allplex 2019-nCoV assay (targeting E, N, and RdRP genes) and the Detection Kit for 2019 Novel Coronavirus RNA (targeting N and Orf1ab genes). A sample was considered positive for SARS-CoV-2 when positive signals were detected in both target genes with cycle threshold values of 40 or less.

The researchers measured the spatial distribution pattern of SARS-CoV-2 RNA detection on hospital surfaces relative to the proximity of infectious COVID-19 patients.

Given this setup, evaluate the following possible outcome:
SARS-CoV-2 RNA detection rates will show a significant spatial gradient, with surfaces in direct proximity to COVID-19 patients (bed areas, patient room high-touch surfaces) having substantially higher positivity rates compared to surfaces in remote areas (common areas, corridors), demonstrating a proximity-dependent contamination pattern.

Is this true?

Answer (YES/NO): YES